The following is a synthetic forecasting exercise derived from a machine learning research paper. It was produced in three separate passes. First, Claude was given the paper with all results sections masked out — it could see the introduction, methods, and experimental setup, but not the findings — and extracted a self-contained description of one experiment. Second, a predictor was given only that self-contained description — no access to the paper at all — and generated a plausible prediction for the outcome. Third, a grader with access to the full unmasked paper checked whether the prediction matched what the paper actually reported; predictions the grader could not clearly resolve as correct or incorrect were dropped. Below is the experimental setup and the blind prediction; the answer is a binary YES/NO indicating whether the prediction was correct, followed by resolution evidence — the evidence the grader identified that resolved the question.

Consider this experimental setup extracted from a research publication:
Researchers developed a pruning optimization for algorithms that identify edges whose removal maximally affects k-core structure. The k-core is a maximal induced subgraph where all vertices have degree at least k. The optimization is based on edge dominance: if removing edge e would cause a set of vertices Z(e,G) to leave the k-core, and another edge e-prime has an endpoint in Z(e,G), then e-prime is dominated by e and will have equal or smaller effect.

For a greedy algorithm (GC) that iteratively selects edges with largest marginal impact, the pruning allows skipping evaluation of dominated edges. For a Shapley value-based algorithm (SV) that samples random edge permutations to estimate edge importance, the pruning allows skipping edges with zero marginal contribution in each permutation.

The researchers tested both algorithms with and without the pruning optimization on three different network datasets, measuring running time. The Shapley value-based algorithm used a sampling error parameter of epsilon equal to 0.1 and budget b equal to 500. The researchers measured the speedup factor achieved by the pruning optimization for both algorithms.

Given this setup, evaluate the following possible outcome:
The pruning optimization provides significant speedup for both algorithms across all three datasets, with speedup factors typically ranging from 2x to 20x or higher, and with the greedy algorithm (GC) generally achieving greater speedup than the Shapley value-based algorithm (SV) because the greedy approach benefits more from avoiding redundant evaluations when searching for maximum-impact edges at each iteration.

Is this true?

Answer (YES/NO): NO